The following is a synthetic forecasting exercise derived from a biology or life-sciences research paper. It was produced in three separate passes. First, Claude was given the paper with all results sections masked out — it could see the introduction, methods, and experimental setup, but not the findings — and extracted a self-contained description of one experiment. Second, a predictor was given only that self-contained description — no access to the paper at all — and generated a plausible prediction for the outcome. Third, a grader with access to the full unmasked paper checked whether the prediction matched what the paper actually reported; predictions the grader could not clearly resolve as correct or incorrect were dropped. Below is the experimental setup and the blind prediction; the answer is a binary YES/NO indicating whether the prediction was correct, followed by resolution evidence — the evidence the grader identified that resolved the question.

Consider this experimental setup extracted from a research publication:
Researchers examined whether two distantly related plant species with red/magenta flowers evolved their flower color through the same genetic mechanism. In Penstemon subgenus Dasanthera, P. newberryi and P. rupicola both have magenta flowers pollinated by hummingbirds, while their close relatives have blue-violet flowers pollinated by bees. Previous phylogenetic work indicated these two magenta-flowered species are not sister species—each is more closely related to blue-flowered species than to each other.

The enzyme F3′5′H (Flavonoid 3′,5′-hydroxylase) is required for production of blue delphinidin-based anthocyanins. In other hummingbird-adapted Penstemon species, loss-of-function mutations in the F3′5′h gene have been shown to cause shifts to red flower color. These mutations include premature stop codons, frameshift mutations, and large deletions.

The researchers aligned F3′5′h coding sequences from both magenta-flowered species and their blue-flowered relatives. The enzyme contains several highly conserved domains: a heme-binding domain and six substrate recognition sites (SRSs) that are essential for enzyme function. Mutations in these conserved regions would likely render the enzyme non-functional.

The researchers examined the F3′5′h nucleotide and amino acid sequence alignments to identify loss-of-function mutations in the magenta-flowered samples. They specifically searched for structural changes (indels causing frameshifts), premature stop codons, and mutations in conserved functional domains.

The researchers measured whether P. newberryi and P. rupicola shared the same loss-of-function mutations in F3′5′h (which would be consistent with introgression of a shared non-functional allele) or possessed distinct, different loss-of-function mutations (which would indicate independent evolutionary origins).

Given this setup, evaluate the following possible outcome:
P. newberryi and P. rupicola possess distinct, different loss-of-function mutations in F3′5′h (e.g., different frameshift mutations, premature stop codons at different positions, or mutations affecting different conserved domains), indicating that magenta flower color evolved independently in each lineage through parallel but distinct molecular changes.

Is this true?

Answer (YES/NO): YES